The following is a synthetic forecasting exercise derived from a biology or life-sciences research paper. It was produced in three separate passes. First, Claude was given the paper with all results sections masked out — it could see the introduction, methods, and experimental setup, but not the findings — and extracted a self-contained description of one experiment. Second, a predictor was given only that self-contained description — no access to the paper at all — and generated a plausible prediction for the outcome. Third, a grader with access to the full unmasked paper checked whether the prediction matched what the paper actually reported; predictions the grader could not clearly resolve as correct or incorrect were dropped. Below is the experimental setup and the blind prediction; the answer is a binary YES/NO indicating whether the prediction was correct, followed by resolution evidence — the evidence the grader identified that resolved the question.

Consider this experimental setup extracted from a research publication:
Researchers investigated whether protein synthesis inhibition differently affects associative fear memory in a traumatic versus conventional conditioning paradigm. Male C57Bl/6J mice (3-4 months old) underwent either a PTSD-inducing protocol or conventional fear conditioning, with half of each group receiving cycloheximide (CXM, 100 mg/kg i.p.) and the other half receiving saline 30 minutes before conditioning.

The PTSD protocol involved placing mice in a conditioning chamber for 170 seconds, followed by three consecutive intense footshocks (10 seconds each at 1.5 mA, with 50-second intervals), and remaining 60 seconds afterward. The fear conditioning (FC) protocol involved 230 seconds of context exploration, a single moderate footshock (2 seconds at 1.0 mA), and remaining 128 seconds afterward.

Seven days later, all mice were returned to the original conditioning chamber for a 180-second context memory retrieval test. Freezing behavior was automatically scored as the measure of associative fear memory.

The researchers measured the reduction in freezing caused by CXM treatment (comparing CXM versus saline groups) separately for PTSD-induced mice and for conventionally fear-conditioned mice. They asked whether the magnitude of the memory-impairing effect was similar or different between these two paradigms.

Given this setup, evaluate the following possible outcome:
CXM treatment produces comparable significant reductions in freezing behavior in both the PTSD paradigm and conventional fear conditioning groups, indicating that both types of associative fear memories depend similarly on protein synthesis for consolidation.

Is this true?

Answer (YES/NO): NO